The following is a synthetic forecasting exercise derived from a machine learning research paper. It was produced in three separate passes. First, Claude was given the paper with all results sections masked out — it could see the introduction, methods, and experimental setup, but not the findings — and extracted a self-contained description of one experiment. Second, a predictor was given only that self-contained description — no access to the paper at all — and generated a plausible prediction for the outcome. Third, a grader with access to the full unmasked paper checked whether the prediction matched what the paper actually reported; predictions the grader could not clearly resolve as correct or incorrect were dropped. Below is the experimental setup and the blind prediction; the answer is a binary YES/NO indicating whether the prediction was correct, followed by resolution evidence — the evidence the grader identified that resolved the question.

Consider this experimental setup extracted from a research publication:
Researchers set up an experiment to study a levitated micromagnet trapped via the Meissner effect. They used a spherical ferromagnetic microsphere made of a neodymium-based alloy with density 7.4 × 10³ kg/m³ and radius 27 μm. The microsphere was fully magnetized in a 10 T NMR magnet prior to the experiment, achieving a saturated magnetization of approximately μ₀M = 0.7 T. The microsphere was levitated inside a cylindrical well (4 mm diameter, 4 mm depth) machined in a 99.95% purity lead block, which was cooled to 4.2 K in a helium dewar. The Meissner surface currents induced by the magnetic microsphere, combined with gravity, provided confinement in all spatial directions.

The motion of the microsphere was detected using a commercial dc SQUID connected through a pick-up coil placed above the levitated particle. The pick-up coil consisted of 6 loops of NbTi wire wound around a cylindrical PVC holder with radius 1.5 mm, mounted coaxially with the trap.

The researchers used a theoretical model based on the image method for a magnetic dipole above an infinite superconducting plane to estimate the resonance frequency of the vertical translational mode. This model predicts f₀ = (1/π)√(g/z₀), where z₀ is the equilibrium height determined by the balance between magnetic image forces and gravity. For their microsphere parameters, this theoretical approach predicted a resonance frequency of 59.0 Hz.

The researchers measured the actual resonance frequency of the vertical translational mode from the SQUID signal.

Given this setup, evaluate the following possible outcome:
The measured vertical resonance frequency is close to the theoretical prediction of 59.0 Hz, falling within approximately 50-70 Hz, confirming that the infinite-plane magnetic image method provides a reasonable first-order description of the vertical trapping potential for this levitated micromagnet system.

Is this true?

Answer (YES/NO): YES